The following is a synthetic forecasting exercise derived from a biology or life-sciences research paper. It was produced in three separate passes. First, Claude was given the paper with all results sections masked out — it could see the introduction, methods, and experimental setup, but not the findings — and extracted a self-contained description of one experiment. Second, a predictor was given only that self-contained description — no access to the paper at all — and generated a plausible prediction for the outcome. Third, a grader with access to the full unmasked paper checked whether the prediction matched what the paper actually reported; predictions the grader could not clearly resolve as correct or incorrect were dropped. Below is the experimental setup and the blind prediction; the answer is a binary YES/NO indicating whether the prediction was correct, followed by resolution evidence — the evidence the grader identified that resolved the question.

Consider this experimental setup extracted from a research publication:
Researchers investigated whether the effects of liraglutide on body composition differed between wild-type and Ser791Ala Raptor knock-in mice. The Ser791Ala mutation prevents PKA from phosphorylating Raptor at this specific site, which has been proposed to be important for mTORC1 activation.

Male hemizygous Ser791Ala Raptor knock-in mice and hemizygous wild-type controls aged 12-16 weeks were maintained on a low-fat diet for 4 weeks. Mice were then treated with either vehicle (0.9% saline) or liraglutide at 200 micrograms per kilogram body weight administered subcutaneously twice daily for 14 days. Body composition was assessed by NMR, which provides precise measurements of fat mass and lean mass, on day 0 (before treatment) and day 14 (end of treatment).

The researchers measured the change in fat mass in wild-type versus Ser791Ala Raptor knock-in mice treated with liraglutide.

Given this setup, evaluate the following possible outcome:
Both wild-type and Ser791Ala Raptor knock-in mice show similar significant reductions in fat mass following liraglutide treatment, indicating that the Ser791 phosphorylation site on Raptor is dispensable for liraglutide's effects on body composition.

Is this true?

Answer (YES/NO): NO